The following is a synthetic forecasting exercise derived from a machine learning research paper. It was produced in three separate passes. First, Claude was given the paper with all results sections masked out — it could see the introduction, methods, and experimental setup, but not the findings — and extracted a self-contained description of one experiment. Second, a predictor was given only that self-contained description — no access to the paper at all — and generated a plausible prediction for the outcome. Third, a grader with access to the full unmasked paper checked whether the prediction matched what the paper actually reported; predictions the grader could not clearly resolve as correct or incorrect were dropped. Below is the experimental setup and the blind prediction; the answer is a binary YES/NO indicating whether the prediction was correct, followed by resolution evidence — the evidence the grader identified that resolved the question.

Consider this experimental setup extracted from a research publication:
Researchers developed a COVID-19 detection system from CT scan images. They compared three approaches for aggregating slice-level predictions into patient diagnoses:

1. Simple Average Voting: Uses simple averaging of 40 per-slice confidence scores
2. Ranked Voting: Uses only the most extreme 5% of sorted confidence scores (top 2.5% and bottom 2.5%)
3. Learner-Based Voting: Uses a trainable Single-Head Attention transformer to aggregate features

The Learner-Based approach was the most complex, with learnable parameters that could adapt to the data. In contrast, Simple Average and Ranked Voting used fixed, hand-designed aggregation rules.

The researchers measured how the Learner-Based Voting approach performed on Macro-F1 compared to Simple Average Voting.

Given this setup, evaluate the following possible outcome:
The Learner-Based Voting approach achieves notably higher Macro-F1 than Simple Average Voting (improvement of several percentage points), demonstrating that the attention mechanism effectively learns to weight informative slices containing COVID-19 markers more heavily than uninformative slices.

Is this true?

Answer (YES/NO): NO